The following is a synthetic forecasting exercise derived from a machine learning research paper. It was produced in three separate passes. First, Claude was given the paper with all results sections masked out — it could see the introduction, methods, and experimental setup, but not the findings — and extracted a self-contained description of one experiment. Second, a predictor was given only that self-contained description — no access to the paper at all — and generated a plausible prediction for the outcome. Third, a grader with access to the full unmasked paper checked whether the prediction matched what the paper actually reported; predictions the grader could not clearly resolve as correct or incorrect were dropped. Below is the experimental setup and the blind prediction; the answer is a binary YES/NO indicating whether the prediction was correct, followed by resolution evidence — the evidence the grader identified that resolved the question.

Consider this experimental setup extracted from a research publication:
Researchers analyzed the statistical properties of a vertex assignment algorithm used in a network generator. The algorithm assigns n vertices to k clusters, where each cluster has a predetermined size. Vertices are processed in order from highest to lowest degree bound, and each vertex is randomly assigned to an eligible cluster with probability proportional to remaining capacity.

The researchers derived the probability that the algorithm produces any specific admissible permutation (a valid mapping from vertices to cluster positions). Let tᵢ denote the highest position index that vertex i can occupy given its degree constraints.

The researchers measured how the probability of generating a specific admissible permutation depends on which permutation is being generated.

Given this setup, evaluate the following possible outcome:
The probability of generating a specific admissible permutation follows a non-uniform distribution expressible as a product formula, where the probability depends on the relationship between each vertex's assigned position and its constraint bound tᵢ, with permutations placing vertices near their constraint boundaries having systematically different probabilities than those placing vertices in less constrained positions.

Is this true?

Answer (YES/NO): NO